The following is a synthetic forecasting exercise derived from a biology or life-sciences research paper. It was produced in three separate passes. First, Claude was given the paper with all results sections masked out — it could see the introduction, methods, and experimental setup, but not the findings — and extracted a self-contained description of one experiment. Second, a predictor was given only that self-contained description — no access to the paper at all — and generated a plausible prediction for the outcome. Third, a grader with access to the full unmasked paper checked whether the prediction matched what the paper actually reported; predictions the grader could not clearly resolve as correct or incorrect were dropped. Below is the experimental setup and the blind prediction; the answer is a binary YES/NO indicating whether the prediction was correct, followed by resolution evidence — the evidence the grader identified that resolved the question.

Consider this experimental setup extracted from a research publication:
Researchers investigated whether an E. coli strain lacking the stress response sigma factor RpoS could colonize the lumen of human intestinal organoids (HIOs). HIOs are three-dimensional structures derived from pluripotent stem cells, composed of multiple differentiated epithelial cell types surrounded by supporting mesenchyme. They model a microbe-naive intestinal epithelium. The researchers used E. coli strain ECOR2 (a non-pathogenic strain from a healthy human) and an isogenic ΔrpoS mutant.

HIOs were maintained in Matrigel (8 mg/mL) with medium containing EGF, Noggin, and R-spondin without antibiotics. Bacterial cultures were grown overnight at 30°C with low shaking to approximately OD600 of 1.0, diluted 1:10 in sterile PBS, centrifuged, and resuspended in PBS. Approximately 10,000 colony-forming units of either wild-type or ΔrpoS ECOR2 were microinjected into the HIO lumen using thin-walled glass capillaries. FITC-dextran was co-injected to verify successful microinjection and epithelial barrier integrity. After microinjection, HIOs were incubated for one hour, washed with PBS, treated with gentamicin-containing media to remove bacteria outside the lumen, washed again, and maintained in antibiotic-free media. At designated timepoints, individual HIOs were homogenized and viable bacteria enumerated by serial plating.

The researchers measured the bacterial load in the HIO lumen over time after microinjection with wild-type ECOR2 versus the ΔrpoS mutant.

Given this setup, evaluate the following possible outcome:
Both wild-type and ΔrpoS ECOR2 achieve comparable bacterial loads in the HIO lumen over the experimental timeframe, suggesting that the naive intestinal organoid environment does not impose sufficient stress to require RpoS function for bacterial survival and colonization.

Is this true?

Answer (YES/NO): NO